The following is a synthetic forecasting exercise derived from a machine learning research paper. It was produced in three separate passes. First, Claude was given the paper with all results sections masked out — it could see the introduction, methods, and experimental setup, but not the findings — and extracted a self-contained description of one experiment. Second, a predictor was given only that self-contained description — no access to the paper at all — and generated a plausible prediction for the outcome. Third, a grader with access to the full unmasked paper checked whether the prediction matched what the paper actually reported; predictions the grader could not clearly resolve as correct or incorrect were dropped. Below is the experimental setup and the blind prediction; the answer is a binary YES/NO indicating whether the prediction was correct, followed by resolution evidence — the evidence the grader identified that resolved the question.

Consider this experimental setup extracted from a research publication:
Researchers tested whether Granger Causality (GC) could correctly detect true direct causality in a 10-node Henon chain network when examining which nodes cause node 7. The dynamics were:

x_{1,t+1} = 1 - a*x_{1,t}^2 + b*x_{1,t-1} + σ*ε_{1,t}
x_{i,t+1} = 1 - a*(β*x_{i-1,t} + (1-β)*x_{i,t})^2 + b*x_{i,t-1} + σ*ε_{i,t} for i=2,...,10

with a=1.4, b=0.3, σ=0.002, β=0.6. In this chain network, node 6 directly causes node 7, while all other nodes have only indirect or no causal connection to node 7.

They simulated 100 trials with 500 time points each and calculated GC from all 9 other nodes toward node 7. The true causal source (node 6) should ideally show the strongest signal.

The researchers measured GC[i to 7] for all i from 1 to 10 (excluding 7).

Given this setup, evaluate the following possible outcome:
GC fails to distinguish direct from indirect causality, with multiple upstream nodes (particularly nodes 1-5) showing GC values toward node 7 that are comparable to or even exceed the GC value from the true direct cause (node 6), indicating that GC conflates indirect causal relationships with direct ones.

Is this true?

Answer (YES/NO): YES